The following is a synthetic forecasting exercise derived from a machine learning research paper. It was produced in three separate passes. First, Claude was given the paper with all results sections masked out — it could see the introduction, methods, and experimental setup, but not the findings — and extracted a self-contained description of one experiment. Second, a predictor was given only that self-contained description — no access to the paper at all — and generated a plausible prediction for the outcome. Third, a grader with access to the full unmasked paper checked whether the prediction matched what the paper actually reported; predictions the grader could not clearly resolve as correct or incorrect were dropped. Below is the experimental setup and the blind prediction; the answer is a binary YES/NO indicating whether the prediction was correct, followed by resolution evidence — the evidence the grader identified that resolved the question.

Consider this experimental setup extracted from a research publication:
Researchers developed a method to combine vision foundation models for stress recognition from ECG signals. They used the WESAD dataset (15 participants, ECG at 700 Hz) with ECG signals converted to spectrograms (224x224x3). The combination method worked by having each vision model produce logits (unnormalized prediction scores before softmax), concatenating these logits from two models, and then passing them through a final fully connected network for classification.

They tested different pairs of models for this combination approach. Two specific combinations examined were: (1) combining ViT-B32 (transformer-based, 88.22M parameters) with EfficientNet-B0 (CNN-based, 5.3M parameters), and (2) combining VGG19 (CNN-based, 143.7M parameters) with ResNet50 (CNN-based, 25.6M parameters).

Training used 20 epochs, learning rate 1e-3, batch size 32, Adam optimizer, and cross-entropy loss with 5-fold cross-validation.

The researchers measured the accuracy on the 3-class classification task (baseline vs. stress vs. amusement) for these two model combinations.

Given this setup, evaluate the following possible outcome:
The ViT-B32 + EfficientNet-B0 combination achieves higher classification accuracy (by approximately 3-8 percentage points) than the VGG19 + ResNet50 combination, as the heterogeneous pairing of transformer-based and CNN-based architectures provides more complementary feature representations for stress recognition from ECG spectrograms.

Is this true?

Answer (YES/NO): NO